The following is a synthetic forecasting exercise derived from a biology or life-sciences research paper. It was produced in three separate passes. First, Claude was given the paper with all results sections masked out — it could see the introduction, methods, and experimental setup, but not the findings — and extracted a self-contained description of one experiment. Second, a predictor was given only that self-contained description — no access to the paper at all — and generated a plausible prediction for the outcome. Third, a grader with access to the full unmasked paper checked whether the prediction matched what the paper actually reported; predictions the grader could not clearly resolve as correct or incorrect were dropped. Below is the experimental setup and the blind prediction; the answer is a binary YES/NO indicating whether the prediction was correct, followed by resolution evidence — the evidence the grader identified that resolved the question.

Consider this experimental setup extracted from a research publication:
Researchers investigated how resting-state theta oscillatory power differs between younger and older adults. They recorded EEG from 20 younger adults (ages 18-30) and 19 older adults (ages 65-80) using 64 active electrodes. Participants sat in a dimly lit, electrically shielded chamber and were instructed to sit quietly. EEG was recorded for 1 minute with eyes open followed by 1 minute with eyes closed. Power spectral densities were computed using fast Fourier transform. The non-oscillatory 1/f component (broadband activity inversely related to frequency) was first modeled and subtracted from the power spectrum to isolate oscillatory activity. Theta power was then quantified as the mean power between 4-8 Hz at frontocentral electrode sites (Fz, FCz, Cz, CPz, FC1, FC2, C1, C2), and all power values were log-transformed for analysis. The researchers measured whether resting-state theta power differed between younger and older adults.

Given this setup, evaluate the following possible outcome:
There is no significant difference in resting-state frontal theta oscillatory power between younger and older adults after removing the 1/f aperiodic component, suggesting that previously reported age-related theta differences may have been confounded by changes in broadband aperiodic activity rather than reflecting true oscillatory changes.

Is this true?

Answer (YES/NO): NO